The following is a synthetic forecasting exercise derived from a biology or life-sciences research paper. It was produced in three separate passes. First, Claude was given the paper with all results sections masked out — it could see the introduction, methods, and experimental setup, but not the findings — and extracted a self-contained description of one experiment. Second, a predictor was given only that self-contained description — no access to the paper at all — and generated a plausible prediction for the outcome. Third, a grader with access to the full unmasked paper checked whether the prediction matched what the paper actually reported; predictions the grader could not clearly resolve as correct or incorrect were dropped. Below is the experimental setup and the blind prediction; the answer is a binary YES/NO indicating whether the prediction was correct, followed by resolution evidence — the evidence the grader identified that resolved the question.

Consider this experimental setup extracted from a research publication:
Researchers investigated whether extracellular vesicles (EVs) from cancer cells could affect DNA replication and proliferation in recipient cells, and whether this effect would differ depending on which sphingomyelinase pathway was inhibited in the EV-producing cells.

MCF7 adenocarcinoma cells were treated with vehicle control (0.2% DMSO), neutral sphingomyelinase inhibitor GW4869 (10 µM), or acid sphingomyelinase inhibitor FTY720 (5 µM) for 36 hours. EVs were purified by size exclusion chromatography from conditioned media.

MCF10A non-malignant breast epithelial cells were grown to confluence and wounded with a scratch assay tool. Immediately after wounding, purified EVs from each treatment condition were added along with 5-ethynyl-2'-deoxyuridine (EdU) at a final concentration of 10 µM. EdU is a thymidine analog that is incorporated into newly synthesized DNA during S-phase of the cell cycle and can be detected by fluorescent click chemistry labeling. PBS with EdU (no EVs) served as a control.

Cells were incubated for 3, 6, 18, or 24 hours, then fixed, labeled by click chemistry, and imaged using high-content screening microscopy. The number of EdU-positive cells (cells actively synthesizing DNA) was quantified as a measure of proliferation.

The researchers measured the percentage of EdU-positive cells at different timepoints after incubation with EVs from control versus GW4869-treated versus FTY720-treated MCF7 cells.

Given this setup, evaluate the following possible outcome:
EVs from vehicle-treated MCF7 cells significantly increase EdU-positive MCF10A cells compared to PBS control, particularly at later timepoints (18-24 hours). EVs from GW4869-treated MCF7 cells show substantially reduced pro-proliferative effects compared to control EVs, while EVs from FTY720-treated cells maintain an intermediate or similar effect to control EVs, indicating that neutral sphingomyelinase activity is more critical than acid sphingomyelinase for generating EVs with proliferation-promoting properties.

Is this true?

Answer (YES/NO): NO